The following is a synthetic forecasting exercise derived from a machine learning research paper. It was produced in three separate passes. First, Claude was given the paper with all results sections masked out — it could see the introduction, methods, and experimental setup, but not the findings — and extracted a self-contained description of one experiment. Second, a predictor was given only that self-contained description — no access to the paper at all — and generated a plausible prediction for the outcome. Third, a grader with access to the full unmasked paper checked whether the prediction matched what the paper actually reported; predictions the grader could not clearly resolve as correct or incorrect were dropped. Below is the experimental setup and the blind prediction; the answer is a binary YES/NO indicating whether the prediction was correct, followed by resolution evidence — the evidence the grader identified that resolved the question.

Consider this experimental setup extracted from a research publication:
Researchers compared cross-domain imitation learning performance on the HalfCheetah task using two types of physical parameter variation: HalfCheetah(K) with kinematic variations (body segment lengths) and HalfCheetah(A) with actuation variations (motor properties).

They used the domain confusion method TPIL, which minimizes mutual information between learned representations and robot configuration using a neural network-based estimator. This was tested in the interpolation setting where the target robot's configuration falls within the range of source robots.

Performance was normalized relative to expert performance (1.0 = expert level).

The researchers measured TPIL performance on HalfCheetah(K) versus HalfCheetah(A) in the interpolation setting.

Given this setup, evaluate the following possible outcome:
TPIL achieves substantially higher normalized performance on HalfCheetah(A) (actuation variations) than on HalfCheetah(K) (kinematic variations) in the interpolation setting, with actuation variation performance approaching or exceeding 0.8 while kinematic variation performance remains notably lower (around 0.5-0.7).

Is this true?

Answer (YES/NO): YES